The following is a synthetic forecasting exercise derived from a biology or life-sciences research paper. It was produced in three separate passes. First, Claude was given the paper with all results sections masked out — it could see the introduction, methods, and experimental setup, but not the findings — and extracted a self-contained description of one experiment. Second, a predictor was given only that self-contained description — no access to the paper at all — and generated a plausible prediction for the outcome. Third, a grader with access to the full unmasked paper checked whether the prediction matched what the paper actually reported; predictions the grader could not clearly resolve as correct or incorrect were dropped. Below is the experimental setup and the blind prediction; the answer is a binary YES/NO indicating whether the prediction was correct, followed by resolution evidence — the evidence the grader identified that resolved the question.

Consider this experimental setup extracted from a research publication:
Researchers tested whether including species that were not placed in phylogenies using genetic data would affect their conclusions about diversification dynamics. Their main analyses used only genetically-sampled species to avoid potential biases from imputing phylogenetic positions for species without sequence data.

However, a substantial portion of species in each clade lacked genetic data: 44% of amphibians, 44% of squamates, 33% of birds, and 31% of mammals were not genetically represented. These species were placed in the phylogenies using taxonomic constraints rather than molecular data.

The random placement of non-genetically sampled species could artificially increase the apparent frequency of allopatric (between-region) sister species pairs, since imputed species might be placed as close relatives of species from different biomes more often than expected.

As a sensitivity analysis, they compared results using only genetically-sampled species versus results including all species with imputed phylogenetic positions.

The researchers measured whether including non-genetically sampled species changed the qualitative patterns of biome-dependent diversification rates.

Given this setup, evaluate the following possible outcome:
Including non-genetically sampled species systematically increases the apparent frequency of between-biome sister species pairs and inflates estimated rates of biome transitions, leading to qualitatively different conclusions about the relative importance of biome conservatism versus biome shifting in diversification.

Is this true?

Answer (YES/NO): NO